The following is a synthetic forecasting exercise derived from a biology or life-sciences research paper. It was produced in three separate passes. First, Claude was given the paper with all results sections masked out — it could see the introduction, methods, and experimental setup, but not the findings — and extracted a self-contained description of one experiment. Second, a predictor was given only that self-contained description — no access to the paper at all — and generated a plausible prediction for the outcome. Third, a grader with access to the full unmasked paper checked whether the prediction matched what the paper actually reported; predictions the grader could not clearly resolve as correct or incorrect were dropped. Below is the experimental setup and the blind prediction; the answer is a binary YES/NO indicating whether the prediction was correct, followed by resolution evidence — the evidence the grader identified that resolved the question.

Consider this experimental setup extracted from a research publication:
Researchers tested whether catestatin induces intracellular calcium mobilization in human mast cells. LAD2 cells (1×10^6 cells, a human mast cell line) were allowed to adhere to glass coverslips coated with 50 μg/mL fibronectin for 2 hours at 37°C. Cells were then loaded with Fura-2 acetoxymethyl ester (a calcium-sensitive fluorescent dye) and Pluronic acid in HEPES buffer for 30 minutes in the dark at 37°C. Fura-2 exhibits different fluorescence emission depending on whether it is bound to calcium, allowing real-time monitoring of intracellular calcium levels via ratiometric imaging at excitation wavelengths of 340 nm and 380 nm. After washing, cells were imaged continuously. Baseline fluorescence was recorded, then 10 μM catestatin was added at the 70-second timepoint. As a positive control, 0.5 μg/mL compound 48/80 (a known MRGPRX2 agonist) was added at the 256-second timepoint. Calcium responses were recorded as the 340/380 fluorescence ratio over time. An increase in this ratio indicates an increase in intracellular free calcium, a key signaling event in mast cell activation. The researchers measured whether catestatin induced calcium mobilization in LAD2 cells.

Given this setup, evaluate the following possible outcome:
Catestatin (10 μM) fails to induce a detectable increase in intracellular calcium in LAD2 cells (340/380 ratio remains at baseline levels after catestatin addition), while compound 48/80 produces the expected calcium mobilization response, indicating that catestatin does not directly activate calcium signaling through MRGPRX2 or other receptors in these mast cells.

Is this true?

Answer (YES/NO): NO